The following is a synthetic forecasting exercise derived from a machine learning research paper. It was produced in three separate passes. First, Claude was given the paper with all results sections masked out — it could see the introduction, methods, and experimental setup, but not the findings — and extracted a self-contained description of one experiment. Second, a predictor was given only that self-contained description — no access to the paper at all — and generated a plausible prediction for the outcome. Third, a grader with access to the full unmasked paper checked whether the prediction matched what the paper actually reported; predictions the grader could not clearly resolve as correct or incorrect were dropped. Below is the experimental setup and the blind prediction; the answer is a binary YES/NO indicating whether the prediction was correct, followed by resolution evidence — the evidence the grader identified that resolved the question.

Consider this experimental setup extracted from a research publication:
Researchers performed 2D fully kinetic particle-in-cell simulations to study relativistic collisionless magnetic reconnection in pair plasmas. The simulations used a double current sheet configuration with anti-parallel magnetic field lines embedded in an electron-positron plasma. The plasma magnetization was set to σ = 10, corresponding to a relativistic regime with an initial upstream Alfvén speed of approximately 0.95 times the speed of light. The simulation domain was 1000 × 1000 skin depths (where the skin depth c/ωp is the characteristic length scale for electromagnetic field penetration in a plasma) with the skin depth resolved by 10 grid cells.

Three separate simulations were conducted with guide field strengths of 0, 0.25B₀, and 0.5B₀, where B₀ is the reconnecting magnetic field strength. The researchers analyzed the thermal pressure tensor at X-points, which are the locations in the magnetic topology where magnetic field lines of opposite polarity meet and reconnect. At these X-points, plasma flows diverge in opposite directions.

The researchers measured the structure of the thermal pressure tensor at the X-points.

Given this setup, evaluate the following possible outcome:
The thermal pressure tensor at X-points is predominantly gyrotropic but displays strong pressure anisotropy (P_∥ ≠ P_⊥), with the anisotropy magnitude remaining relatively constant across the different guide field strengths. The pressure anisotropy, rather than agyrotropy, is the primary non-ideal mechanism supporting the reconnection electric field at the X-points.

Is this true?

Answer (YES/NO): NO